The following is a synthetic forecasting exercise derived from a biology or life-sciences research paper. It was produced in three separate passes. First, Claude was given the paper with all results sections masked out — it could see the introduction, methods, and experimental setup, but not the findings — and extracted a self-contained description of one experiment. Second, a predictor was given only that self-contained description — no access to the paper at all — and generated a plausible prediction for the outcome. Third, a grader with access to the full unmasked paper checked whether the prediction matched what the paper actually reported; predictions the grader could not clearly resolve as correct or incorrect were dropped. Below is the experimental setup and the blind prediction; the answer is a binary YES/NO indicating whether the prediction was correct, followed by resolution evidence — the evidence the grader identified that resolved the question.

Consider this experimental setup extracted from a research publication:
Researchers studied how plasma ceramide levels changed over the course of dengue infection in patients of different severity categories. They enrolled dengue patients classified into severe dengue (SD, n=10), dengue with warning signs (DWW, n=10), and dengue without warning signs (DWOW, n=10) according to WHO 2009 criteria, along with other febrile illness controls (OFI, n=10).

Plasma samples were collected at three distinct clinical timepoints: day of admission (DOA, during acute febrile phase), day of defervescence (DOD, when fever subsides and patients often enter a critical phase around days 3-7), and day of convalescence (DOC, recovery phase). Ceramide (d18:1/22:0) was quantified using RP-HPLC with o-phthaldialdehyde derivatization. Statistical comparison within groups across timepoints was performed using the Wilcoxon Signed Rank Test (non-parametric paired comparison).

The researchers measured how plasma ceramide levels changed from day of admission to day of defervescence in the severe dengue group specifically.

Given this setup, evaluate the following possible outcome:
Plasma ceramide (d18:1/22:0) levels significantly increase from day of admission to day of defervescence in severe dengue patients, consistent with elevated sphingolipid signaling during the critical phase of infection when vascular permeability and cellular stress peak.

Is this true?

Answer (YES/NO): YES